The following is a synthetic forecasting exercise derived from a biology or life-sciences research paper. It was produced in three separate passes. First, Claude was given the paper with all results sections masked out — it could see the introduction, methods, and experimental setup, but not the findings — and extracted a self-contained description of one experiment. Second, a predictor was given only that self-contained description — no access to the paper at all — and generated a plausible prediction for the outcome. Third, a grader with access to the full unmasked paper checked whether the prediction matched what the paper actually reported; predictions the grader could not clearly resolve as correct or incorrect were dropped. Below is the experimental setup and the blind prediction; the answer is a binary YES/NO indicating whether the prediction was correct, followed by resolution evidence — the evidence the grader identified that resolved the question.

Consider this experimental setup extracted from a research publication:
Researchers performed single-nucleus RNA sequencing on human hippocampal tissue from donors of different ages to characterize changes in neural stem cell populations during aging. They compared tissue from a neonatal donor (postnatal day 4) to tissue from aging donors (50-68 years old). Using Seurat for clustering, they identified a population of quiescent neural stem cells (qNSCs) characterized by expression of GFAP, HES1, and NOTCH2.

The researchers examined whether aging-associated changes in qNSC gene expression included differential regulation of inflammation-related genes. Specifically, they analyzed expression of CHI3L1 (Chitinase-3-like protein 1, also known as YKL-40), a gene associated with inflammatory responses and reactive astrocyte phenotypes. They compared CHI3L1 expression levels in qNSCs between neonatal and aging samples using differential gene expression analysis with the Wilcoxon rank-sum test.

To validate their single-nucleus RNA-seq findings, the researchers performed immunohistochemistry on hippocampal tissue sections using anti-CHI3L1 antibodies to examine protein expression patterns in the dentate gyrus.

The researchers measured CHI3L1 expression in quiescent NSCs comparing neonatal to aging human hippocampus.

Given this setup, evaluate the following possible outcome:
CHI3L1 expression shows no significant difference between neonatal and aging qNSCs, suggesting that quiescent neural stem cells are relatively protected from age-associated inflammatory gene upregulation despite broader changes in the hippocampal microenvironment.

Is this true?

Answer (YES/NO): NO